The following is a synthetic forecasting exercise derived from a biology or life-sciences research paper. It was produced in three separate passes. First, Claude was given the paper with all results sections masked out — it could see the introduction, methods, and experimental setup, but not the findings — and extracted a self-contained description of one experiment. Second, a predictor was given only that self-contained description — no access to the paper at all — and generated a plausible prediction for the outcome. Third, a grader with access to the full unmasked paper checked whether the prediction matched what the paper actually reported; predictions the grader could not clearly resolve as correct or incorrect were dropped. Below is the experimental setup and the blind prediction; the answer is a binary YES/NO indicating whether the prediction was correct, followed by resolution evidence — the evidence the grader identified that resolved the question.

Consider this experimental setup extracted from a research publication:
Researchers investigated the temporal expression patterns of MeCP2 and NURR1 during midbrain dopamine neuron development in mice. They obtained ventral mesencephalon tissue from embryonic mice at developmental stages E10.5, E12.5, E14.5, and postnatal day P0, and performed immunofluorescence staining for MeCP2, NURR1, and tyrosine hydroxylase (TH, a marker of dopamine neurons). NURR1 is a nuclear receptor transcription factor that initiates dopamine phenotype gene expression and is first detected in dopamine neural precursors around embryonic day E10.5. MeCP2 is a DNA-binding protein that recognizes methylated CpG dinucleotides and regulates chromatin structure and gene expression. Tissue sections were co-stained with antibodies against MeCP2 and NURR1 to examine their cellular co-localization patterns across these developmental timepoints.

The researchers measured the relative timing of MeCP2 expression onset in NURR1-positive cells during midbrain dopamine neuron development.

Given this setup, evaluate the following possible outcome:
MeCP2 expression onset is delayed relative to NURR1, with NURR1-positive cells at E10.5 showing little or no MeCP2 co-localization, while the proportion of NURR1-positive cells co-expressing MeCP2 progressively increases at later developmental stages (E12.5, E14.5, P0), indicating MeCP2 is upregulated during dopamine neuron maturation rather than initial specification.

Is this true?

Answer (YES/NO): YES